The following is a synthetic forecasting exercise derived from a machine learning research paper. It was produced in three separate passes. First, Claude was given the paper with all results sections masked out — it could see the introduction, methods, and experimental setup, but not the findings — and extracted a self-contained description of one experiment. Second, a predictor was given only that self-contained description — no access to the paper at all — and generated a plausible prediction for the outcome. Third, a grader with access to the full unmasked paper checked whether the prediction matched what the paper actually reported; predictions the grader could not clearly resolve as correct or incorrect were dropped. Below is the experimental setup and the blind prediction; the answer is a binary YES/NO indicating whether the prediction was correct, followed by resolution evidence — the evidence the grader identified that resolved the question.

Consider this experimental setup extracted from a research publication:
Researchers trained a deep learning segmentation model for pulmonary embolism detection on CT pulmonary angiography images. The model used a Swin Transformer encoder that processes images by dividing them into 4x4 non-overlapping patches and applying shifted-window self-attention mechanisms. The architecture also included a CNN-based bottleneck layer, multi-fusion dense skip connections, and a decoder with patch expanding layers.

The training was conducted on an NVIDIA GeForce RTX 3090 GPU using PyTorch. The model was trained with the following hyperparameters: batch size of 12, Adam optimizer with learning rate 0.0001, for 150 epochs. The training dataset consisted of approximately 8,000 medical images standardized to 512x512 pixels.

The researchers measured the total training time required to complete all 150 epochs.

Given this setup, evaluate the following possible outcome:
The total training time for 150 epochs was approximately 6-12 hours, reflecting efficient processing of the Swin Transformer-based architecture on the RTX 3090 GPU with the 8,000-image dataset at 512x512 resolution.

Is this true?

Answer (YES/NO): NO